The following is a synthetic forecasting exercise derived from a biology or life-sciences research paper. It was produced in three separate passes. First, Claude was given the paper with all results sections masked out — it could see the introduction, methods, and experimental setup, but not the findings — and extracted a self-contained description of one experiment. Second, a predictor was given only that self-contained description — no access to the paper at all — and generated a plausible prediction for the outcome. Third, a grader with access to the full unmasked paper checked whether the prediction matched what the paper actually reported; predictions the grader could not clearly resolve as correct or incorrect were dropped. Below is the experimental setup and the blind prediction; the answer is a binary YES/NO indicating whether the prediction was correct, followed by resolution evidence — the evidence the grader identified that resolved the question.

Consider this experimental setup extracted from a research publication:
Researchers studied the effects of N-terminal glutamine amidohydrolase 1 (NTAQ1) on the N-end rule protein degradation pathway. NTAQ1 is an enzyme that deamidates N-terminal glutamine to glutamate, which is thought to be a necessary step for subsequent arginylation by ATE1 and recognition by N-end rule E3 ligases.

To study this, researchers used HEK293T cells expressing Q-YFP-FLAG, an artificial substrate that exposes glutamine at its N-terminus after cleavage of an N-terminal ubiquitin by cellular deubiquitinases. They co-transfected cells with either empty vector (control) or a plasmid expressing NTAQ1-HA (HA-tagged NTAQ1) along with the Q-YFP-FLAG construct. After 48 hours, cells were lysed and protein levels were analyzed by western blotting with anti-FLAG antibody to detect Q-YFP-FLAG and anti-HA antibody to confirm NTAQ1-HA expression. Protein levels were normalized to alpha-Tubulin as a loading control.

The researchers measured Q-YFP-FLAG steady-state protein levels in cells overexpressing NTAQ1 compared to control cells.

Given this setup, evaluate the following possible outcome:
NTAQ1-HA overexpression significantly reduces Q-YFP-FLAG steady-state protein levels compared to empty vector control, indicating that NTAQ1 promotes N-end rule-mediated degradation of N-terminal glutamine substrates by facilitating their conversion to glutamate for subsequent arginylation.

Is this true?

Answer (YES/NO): NO